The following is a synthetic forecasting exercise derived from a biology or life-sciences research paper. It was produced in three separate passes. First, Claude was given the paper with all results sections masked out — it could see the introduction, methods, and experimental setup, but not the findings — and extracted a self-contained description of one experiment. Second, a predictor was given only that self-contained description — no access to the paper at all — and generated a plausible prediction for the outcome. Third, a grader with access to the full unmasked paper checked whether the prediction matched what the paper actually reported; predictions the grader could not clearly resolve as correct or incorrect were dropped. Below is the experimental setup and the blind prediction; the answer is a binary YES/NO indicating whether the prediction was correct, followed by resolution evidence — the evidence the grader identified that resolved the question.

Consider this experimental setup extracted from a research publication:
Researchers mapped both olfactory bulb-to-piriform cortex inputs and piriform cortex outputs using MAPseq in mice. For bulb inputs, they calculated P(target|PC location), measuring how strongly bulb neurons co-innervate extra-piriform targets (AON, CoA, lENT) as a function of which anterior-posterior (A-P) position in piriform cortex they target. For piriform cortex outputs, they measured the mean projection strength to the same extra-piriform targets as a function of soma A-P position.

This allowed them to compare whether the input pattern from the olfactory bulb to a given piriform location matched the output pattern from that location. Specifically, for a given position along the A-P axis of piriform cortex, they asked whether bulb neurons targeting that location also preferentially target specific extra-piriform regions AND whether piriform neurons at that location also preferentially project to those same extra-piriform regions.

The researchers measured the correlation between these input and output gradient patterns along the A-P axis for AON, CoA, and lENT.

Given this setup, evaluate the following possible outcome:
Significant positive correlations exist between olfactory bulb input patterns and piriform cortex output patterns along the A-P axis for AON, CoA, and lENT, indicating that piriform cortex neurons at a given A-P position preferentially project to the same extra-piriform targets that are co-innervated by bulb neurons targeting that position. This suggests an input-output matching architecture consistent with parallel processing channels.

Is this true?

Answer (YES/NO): YES